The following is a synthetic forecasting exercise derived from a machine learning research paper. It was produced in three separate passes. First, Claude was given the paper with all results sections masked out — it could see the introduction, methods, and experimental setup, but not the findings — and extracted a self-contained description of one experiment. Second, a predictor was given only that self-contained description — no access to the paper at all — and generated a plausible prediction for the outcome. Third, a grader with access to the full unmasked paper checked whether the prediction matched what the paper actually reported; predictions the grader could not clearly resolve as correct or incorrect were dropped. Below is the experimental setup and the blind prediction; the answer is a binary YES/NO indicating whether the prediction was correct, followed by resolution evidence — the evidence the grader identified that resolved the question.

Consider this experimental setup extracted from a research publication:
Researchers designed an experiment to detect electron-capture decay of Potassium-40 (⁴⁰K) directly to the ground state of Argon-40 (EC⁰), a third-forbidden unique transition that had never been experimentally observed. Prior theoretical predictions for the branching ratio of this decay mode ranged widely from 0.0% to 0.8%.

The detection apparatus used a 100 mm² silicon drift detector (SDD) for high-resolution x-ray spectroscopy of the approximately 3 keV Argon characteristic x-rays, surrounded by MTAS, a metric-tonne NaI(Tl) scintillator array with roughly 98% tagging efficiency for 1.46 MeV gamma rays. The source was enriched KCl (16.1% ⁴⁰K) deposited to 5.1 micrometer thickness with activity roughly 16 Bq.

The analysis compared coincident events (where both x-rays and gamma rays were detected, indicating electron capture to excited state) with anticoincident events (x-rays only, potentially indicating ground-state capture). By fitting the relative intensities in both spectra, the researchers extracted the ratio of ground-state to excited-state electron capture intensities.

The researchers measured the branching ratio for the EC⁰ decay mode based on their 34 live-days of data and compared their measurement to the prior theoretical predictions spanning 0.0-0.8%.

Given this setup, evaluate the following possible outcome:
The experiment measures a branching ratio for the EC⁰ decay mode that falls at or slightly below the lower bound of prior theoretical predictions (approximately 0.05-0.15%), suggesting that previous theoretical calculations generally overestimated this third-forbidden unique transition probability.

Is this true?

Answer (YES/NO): YES